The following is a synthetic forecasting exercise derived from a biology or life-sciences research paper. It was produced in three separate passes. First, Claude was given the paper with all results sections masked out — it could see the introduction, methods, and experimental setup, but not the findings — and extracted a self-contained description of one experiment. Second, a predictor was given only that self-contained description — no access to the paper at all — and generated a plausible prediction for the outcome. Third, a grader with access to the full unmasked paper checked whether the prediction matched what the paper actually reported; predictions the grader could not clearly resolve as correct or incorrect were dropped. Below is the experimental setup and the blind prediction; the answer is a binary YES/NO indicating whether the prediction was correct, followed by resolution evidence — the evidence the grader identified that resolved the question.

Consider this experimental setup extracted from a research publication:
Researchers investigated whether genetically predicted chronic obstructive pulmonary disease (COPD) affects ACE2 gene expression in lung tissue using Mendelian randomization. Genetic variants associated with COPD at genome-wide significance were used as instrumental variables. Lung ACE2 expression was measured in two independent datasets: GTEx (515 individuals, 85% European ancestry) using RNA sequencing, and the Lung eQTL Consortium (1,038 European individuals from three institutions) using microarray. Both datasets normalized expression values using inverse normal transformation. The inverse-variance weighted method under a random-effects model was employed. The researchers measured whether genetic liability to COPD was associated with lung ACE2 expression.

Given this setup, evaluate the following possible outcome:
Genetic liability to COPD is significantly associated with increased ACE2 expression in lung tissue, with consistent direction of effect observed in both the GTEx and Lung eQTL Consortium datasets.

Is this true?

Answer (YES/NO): NO